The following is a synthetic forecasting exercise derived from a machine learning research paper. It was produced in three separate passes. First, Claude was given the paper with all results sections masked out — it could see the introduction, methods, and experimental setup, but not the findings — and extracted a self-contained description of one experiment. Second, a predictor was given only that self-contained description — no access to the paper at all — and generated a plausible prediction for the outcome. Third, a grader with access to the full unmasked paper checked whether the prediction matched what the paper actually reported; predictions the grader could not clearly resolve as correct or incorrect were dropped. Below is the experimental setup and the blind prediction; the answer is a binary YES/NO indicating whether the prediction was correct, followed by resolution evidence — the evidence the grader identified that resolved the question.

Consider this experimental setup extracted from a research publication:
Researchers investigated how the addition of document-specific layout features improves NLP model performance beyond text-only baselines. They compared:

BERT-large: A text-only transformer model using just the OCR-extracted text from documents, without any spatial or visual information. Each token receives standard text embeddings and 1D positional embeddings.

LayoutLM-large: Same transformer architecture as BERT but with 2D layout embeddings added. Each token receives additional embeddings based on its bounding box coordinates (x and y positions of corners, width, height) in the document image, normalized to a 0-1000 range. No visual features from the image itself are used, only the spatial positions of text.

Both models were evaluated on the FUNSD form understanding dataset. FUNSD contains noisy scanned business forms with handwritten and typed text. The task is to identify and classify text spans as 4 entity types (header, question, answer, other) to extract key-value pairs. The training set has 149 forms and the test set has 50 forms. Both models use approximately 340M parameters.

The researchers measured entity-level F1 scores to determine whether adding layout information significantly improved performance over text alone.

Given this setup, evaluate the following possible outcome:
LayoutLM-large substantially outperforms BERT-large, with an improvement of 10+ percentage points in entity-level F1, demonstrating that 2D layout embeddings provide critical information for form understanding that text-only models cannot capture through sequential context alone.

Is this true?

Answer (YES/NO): YES